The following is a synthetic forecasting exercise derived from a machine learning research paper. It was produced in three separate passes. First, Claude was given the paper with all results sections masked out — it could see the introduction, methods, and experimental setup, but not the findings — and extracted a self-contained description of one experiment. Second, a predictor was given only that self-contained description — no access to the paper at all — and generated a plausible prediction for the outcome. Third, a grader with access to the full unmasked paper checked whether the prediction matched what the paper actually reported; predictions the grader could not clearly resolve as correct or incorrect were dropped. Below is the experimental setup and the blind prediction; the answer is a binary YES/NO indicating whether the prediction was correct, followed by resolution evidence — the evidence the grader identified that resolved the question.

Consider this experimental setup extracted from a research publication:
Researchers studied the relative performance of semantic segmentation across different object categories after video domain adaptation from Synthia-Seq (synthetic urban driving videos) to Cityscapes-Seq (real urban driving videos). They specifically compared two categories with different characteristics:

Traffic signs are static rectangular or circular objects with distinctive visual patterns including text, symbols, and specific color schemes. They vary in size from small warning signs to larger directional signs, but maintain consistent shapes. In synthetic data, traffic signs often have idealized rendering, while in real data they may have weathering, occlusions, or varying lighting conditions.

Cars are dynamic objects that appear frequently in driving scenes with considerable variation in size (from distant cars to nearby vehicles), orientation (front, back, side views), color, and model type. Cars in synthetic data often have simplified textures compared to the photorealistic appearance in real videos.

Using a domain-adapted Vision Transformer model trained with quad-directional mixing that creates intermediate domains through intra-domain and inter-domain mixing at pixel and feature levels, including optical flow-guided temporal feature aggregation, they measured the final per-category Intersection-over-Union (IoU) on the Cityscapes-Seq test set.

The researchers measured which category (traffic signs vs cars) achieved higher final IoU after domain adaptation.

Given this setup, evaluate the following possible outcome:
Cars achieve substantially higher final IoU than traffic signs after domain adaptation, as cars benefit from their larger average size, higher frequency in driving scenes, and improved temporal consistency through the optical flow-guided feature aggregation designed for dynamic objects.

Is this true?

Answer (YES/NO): YES